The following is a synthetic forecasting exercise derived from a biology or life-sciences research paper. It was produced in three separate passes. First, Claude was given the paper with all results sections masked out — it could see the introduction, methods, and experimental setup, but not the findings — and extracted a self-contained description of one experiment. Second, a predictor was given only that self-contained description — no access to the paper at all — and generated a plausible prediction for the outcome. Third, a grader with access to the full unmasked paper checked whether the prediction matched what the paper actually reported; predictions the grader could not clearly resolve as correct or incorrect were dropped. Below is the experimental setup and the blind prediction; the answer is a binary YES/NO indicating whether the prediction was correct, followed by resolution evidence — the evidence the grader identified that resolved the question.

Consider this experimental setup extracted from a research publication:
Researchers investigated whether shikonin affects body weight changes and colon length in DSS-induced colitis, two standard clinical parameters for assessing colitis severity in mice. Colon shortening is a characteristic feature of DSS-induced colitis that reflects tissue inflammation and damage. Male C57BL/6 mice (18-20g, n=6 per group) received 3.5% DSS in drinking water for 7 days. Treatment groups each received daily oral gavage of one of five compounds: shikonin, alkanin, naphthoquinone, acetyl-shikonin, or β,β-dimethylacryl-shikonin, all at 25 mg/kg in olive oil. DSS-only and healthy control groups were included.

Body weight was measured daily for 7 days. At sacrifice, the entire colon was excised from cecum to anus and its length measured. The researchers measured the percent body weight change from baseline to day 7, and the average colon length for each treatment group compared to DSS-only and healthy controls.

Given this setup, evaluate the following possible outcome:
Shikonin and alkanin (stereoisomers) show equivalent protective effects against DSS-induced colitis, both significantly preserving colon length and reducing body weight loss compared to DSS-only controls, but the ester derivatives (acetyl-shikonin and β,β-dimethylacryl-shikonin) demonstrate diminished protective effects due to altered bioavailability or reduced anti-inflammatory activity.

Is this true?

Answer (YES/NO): NO